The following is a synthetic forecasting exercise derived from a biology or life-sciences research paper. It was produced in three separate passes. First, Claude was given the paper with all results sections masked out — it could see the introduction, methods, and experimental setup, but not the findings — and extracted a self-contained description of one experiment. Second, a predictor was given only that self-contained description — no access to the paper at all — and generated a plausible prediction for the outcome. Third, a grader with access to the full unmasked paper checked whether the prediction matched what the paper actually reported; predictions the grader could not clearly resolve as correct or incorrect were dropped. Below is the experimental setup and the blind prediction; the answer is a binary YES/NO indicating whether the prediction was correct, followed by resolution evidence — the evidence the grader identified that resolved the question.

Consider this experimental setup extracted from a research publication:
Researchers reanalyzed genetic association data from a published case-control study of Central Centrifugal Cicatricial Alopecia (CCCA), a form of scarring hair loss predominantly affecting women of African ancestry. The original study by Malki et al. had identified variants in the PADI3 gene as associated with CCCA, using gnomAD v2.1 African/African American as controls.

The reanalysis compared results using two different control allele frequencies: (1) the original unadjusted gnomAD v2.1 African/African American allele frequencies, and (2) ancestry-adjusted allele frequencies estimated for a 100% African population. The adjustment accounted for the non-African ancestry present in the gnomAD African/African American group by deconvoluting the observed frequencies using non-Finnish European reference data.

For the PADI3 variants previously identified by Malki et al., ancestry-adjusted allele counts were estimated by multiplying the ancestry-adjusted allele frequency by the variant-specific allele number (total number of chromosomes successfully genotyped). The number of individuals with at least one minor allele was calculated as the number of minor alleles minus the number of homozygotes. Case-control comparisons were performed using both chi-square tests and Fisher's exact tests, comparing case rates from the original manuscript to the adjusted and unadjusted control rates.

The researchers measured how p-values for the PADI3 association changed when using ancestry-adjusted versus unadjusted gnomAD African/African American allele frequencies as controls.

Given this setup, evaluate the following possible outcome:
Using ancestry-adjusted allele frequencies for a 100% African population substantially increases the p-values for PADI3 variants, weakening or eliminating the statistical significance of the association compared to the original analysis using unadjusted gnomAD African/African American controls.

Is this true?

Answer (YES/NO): YES